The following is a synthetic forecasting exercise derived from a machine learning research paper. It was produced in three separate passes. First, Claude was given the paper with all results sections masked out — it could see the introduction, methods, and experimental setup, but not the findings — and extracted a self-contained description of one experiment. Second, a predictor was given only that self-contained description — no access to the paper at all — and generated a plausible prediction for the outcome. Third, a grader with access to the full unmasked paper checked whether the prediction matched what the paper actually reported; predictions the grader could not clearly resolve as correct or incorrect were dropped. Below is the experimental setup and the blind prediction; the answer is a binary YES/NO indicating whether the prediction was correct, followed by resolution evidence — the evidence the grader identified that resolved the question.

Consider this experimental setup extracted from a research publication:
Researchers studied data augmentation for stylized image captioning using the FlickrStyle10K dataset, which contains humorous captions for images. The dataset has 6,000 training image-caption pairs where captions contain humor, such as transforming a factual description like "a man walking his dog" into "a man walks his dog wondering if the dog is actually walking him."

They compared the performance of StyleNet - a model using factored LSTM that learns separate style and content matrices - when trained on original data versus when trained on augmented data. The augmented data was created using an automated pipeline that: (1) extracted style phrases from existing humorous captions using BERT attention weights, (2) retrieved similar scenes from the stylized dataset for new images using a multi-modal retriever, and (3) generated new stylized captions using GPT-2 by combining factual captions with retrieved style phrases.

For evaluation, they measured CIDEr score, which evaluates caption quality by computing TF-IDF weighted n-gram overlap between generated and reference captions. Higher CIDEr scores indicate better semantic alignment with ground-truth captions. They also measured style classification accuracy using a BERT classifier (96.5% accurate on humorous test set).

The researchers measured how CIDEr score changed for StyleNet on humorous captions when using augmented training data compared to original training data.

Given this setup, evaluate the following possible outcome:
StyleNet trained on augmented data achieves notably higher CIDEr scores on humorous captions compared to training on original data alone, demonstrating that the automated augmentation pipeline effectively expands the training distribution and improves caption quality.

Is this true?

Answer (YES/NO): NO